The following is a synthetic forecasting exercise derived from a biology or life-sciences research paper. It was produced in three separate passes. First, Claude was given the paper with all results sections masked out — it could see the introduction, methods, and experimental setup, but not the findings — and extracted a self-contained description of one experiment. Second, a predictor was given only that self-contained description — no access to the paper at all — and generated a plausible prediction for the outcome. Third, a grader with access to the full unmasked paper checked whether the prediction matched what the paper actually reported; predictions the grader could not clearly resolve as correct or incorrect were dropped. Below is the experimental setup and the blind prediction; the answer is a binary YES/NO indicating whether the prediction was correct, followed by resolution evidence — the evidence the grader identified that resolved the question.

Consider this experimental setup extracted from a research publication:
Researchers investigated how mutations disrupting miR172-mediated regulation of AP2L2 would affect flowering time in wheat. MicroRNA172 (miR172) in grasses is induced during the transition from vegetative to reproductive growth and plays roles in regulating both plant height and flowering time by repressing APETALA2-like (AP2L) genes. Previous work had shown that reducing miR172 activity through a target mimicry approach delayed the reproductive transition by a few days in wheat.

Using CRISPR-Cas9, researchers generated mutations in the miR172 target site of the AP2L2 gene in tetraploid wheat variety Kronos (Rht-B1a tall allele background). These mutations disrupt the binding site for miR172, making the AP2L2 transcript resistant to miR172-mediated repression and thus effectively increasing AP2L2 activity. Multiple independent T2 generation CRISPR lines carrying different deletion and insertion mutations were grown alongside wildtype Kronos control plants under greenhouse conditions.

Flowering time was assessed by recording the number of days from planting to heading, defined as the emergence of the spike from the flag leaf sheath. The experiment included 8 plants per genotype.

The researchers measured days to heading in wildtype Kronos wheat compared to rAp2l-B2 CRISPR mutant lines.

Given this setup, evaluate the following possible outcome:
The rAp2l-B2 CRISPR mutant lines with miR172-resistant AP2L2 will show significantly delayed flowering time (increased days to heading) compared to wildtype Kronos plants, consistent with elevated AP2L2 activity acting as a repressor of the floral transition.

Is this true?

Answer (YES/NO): YES